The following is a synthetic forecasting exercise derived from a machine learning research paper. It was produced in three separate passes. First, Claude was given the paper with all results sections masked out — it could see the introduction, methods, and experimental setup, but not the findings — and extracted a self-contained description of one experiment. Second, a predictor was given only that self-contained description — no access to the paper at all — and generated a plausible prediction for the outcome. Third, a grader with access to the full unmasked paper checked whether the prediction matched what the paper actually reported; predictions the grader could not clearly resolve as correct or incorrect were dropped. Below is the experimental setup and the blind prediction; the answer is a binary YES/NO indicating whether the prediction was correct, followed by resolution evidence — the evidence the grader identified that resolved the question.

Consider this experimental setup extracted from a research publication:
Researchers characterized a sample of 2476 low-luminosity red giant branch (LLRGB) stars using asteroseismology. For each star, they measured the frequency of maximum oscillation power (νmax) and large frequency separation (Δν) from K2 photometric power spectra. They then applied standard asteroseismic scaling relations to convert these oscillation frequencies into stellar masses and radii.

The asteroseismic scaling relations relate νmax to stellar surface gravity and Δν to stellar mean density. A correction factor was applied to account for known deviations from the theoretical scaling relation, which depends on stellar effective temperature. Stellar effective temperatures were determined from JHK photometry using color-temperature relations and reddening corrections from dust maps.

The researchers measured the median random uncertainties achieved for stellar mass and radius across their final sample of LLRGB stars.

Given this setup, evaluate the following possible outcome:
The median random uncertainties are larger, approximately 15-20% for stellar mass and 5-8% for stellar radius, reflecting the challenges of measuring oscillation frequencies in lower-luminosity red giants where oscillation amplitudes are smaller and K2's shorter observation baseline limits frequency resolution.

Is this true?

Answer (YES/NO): NO